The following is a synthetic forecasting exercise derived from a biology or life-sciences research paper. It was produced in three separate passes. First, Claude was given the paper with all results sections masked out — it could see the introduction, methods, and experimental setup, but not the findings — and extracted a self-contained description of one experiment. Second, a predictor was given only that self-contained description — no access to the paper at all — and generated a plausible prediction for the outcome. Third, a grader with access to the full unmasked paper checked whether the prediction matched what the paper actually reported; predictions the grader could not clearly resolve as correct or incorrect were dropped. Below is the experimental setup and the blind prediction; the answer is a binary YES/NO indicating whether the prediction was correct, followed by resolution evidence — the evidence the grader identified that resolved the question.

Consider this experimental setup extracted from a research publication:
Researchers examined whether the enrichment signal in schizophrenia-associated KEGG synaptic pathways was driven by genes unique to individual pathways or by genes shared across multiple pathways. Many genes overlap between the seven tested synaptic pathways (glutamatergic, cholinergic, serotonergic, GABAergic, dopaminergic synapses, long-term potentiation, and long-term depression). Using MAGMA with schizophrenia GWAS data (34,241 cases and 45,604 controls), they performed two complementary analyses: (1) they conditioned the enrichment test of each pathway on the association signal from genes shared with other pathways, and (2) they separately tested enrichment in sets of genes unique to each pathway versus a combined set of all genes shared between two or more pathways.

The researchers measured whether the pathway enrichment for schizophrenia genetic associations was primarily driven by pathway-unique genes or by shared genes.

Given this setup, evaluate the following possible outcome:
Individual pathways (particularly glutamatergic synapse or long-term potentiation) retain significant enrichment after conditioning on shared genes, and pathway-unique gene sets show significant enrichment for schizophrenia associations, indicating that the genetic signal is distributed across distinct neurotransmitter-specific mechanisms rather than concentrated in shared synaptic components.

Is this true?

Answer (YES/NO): NO